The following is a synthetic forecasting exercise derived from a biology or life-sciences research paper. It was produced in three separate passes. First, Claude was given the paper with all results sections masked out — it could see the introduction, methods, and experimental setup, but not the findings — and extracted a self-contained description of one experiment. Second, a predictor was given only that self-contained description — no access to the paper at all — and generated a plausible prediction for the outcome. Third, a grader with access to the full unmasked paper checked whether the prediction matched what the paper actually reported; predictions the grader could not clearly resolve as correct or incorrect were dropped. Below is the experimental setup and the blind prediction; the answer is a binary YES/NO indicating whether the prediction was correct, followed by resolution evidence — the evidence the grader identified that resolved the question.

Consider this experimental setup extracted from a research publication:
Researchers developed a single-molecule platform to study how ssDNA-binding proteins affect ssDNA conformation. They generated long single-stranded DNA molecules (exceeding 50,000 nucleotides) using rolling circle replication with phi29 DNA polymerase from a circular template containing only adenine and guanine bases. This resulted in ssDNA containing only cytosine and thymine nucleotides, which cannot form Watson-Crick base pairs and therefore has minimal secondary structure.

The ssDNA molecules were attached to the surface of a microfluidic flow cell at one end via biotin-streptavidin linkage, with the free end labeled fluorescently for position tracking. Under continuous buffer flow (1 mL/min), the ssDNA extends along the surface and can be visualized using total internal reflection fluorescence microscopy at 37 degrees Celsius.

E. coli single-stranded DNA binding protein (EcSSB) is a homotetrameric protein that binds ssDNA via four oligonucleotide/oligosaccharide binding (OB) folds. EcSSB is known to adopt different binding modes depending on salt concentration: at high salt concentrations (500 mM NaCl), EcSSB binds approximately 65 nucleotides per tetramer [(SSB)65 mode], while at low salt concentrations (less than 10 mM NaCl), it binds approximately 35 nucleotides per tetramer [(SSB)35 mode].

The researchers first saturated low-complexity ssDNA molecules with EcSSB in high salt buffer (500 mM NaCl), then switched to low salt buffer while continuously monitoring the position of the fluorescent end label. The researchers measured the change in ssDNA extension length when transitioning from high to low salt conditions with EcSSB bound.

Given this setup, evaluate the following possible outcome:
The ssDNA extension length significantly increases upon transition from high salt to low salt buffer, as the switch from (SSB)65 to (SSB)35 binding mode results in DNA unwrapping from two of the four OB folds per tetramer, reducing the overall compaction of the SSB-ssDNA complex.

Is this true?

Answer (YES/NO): YES